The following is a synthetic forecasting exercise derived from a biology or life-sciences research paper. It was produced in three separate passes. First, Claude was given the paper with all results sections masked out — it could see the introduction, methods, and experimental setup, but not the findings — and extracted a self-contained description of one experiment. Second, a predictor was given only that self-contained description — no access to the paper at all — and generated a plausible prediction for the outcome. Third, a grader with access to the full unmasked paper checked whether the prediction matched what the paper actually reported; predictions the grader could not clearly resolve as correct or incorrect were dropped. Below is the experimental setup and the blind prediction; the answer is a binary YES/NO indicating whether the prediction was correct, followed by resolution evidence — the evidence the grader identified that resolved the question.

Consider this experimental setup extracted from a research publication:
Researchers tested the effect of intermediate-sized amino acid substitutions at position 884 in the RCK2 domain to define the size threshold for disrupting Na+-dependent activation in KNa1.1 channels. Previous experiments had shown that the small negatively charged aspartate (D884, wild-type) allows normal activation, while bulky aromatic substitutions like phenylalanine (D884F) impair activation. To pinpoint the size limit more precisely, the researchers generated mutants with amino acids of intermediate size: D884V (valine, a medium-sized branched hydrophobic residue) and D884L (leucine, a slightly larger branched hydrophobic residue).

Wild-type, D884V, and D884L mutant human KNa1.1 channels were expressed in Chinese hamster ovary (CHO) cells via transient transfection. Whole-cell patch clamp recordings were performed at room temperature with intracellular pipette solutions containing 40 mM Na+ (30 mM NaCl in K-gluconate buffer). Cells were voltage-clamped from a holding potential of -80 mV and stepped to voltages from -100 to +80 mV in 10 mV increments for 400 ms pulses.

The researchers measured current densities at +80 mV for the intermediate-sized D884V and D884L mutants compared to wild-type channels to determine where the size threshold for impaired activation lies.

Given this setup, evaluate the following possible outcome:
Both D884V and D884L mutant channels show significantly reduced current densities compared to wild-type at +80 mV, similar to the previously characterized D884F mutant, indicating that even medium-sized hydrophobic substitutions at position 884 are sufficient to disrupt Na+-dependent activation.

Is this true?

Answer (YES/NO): NO